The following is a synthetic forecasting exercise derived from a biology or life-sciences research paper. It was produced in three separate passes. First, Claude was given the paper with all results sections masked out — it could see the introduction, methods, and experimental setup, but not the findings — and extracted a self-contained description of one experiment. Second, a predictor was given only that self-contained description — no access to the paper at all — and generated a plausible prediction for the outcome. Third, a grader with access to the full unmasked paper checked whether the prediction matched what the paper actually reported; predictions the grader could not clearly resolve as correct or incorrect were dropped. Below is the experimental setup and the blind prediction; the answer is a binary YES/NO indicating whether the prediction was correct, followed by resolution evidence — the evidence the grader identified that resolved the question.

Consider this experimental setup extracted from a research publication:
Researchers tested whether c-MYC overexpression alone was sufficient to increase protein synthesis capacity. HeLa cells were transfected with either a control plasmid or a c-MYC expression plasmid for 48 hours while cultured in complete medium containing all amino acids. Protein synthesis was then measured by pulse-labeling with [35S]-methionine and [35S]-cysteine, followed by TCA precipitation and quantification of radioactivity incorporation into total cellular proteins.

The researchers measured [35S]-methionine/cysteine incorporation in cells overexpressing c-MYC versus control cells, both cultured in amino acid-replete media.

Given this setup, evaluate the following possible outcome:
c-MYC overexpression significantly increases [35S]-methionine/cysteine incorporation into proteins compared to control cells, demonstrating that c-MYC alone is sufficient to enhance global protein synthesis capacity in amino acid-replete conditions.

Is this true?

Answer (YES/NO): NO